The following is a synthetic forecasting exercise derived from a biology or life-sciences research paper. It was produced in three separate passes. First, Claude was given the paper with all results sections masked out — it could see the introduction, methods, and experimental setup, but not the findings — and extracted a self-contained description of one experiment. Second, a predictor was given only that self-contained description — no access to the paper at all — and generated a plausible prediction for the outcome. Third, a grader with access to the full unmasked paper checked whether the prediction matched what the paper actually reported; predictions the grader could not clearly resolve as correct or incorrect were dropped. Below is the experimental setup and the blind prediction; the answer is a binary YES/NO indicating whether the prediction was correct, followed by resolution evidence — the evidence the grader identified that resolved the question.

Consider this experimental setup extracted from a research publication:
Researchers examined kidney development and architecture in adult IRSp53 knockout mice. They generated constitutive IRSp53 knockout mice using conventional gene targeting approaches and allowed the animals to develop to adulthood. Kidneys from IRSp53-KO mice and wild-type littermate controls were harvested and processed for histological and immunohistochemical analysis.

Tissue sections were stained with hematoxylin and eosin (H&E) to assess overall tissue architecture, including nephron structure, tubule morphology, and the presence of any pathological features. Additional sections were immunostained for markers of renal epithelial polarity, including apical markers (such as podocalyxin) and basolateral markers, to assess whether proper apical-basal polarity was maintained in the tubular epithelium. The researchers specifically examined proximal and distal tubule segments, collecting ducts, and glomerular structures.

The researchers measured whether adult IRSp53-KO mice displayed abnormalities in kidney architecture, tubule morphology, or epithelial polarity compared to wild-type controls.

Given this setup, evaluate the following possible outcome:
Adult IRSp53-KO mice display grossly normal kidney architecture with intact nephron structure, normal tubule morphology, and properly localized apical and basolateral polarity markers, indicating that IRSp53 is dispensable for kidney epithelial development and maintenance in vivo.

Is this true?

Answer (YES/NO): NO